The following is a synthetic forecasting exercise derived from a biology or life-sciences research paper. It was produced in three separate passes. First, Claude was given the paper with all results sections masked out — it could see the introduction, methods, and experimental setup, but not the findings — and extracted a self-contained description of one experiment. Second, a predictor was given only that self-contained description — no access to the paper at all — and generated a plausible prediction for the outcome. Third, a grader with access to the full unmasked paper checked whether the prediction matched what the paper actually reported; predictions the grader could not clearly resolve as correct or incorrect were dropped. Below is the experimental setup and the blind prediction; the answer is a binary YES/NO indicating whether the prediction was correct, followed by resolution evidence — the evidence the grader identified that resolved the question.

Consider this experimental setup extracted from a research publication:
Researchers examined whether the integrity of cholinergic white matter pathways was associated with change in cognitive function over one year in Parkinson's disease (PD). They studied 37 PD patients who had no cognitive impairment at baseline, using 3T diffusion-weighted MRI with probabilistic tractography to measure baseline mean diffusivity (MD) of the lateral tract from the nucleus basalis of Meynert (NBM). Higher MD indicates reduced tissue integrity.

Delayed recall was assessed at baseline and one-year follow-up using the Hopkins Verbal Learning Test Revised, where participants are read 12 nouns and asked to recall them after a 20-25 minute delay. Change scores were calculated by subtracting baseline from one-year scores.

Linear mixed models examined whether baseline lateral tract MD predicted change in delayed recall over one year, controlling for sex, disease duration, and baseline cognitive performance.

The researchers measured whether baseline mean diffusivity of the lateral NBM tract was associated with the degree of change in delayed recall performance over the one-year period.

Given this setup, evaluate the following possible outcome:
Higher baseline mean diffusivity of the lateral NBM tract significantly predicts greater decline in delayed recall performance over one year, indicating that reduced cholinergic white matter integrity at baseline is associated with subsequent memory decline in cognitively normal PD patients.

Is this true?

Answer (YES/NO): NO